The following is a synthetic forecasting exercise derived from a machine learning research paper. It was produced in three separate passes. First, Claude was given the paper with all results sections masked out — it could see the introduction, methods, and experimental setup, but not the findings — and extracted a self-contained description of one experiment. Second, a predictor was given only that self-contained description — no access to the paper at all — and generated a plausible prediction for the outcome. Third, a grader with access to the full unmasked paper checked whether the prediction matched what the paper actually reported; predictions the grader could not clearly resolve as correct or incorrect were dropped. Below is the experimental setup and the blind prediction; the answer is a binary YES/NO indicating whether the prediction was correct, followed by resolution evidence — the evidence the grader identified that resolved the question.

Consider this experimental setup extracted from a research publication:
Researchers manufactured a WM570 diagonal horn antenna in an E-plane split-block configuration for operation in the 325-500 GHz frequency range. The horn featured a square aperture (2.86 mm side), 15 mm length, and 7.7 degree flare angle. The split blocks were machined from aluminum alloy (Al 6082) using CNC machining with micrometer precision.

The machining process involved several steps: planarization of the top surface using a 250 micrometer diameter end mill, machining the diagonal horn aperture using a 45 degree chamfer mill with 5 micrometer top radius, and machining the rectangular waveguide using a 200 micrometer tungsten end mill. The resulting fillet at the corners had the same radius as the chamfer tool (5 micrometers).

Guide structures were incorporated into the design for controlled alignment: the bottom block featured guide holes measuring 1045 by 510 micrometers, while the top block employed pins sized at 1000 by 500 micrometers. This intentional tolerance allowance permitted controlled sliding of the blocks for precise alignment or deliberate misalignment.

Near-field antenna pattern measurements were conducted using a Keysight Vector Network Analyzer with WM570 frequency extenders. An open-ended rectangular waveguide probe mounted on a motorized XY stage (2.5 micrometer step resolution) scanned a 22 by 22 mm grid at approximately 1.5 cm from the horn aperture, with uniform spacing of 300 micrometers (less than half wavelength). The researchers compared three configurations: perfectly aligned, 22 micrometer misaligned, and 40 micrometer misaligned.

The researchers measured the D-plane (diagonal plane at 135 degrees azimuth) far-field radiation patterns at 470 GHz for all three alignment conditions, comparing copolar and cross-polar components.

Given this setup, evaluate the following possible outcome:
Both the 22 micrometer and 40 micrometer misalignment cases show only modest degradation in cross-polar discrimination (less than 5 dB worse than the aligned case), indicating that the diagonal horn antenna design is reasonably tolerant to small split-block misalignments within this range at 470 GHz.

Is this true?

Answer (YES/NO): NO